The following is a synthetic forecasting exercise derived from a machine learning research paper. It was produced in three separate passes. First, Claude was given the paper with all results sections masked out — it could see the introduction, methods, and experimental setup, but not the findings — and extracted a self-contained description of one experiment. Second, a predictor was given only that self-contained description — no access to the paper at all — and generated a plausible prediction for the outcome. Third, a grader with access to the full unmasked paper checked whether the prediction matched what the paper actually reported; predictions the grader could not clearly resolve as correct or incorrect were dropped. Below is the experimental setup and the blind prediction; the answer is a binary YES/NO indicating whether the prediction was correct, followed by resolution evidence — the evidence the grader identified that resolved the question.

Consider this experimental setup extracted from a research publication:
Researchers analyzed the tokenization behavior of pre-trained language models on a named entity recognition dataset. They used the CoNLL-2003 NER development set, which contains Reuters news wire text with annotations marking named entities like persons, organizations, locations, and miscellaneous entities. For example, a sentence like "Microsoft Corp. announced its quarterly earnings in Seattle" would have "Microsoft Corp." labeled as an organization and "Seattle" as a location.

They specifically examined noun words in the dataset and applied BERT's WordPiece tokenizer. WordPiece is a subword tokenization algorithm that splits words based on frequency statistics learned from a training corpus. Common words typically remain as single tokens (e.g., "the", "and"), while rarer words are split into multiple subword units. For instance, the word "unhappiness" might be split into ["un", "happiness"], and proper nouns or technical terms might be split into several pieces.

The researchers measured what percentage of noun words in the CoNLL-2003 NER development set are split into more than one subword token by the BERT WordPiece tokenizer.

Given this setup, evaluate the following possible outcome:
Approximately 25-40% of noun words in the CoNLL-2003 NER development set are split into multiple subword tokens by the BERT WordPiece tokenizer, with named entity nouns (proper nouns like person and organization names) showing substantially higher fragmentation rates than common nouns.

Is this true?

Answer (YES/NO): YES